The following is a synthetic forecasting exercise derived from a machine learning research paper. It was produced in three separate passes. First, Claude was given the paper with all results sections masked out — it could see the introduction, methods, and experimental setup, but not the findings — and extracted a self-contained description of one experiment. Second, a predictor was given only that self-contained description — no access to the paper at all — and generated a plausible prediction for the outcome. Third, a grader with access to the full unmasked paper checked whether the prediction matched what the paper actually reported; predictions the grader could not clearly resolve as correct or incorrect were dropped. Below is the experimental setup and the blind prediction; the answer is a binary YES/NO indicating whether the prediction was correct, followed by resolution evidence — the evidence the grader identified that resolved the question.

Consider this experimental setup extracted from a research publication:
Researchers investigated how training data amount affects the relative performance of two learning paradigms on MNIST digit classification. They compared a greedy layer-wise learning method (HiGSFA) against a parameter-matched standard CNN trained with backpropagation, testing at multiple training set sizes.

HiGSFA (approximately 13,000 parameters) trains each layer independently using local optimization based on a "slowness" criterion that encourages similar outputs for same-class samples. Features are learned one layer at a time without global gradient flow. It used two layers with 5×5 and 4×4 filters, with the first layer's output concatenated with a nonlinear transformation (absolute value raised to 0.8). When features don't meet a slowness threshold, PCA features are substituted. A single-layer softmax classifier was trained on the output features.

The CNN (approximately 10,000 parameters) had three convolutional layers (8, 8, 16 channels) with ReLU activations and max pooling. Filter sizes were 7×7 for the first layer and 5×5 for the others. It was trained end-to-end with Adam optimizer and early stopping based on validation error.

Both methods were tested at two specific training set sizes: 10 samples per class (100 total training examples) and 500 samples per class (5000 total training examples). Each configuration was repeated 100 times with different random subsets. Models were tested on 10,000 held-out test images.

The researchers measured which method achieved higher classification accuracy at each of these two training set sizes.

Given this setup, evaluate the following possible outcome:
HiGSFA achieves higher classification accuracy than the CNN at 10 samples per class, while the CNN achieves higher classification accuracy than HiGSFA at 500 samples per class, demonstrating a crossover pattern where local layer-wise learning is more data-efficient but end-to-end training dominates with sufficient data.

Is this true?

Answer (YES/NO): NO